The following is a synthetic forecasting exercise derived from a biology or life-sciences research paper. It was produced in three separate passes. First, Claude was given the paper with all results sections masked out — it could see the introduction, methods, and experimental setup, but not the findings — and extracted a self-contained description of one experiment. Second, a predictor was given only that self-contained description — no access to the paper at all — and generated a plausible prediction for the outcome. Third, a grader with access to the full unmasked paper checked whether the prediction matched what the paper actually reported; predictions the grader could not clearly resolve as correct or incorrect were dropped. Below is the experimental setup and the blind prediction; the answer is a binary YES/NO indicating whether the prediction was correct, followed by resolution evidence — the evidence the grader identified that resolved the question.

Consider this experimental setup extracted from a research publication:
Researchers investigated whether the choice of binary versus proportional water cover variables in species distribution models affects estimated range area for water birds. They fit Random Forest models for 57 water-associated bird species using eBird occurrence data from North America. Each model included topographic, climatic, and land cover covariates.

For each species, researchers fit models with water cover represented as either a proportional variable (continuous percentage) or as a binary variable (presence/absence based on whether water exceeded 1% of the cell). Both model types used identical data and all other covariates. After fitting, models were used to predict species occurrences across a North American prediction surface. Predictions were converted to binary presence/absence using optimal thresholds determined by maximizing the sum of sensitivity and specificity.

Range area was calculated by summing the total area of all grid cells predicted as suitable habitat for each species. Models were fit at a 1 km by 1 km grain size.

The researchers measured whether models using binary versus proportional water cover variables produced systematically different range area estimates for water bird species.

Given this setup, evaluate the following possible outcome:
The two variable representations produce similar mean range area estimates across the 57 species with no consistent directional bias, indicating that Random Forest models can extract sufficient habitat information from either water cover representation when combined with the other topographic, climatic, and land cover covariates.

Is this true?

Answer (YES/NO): NO